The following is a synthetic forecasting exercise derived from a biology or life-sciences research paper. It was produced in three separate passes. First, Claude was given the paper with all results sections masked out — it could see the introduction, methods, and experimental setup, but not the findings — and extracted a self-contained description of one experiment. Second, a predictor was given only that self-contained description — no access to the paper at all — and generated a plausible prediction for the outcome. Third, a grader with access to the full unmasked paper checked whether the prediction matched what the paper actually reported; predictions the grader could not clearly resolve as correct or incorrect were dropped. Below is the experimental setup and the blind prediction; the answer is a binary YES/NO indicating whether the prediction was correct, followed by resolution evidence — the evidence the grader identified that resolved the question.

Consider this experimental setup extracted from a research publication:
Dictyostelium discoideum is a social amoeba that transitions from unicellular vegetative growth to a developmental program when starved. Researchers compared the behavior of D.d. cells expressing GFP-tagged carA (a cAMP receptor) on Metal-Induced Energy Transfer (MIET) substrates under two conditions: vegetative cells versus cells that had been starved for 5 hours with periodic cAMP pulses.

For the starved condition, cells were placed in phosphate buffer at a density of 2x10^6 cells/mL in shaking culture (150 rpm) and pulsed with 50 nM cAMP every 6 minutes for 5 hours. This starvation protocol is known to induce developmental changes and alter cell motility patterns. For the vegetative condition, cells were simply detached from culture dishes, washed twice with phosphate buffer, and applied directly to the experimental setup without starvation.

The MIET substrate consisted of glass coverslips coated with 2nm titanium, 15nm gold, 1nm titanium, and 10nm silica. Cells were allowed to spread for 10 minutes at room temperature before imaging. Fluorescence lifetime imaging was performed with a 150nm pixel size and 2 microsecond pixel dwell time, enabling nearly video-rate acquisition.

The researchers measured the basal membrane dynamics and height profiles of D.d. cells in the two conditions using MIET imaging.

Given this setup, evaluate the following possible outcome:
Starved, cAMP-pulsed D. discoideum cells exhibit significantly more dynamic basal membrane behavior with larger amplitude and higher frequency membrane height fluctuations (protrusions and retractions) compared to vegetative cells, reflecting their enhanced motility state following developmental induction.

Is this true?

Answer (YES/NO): NO